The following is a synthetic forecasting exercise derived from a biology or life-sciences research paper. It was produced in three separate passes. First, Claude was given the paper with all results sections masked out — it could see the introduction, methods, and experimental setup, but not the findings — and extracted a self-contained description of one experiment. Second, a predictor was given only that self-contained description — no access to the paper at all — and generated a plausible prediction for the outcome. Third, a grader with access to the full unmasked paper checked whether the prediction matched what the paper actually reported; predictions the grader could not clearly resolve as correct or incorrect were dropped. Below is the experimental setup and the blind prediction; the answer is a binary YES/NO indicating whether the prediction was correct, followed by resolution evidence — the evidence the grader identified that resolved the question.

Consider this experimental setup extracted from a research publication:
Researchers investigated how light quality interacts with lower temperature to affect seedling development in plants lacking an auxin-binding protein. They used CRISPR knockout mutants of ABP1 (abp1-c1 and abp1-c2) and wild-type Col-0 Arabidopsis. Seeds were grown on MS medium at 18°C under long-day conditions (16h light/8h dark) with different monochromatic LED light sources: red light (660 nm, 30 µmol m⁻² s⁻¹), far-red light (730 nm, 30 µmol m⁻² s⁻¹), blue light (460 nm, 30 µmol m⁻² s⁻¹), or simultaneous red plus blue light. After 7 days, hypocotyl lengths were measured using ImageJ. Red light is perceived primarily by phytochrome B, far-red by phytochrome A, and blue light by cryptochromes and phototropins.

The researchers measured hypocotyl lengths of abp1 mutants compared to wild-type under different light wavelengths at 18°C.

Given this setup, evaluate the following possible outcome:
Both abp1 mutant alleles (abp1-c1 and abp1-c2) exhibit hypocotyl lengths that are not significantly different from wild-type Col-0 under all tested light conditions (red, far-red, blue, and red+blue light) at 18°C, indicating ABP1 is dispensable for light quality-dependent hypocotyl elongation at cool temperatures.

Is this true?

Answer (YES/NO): NO